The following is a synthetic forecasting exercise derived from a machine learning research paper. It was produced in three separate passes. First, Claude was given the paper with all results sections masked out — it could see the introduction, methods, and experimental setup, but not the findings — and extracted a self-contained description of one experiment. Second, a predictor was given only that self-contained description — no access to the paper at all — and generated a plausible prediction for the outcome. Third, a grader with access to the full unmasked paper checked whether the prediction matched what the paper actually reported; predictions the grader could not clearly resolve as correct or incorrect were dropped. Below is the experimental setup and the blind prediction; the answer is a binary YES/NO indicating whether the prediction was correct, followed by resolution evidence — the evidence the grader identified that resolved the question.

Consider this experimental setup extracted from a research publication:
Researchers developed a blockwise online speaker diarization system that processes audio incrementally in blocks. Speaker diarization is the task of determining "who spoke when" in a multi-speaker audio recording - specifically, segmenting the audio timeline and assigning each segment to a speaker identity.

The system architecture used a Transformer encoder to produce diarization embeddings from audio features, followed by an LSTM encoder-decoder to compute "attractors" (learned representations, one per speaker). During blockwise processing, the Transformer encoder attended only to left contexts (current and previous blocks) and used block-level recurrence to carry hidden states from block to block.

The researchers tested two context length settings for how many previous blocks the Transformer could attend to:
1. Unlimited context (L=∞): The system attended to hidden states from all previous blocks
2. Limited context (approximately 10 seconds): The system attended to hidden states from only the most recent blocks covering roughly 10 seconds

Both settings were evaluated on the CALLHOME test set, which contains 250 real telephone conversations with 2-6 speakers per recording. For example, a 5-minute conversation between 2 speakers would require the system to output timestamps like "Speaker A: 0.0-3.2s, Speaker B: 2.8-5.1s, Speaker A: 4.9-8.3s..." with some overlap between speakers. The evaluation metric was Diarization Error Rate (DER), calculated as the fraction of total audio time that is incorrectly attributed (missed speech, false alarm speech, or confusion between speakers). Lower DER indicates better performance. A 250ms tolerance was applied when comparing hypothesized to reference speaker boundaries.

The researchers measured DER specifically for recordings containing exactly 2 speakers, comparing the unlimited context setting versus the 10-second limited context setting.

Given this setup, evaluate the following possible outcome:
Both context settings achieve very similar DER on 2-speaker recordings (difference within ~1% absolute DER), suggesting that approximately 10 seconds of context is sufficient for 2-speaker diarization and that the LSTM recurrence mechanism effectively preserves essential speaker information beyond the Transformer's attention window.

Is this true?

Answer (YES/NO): NO